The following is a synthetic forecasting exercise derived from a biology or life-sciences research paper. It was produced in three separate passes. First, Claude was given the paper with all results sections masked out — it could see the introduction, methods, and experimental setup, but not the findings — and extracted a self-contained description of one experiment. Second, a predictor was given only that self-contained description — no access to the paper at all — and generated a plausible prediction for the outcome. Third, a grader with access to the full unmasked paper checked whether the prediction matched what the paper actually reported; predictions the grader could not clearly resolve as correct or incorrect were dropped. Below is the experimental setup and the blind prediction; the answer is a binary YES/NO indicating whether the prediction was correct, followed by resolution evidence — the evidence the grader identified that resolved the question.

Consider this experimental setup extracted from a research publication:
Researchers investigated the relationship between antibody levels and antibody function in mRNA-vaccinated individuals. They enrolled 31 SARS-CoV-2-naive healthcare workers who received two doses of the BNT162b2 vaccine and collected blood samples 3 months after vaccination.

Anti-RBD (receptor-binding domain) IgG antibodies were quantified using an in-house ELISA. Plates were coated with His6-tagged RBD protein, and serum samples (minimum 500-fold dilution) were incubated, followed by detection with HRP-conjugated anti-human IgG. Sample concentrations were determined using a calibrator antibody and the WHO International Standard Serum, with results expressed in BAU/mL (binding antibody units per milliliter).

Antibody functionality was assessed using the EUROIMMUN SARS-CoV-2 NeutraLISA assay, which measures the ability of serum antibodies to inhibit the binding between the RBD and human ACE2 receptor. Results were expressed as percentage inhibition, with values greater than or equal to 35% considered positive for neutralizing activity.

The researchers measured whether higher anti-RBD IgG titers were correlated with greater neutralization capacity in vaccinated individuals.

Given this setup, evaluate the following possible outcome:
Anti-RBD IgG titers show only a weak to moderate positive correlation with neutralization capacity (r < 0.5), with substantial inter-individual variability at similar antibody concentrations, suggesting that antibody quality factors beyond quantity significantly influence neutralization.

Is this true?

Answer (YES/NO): NO